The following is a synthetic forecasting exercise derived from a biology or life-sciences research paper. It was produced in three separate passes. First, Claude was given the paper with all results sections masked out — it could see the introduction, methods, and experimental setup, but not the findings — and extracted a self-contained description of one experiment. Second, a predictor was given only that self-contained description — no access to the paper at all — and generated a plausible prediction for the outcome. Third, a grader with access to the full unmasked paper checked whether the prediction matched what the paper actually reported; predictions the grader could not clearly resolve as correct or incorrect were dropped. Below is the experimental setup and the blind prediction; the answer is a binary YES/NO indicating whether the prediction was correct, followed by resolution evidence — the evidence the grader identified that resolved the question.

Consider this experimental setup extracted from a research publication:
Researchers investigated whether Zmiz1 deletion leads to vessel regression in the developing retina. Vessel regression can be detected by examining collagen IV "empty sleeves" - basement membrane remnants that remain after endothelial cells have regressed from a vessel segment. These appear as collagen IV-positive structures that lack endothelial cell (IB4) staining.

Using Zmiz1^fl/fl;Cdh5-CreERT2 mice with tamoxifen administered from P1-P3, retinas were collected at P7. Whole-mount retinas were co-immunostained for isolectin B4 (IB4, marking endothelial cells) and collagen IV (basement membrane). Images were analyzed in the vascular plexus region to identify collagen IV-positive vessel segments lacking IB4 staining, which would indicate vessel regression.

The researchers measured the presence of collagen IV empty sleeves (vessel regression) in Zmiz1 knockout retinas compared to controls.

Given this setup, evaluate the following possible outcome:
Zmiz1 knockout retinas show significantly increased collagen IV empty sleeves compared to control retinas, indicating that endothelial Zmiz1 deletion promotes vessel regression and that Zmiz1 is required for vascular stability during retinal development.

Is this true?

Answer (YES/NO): YES